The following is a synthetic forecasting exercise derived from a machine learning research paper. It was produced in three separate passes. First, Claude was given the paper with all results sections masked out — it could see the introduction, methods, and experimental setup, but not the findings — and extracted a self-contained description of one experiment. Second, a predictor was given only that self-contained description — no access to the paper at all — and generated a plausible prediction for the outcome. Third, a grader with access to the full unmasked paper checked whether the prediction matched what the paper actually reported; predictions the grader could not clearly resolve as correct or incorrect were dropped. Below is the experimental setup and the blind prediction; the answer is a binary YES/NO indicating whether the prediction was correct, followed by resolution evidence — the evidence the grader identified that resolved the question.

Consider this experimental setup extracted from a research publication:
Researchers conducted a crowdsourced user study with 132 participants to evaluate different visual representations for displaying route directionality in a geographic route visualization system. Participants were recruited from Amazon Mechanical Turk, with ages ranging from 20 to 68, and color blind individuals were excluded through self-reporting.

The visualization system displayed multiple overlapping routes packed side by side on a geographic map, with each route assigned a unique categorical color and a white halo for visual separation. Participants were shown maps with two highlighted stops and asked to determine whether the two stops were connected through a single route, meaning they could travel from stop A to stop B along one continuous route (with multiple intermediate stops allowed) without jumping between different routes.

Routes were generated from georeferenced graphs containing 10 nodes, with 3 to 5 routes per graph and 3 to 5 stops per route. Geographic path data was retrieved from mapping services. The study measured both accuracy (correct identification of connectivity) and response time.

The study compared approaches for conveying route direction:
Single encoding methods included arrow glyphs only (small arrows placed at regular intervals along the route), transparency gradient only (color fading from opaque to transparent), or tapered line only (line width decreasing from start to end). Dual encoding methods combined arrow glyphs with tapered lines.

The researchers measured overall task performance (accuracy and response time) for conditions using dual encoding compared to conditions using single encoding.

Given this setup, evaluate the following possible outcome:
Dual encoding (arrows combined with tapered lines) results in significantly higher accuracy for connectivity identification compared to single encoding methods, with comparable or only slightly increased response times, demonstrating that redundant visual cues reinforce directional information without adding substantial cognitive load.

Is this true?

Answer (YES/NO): NO